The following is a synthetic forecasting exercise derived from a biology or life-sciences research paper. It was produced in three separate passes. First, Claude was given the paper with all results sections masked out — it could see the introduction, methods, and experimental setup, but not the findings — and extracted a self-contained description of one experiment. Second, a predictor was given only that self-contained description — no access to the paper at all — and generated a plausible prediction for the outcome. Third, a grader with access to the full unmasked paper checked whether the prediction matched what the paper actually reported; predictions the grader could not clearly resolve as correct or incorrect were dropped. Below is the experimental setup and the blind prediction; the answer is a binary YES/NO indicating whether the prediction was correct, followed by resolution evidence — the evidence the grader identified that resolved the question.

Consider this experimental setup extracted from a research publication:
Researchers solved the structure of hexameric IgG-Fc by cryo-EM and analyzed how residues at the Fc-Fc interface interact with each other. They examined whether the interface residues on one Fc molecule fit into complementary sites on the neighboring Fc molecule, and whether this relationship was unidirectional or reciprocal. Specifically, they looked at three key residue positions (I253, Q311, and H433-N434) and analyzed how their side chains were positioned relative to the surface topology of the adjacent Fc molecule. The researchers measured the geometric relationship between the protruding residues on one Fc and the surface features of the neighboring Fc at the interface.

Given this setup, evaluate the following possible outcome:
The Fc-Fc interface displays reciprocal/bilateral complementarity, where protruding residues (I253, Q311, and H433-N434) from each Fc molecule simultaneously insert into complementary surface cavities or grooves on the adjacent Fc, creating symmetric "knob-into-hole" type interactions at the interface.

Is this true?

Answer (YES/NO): YES